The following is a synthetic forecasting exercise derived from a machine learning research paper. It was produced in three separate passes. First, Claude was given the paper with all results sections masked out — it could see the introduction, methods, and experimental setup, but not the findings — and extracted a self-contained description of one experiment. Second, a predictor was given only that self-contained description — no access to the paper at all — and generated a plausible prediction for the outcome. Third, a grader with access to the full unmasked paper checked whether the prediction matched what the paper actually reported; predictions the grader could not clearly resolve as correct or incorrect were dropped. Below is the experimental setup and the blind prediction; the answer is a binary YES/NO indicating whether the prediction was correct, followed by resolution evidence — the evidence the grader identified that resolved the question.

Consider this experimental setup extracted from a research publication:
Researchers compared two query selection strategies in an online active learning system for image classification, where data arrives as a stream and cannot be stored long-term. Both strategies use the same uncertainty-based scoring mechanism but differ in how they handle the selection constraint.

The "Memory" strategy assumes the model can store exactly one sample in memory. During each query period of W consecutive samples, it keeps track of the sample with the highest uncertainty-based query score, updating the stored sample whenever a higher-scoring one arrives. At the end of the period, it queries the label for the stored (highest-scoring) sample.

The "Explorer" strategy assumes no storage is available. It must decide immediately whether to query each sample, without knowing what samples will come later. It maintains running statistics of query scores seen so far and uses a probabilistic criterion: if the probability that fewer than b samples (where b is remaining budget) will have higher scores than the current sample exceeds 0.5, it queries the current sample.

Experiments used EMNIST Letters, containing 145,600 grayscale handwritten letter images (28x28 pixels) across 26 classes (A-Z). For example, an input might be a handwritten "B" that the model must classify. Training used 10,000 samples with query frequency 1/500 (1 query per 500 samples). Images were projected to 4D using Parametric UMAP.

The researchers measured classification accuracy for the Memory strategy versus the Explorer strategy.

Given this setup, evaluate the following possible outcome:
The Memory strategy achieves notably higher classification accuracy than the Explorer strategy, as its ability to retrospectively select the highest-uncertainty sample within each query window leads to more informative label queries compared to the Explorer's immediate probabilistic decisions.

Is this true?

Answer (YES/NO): NO